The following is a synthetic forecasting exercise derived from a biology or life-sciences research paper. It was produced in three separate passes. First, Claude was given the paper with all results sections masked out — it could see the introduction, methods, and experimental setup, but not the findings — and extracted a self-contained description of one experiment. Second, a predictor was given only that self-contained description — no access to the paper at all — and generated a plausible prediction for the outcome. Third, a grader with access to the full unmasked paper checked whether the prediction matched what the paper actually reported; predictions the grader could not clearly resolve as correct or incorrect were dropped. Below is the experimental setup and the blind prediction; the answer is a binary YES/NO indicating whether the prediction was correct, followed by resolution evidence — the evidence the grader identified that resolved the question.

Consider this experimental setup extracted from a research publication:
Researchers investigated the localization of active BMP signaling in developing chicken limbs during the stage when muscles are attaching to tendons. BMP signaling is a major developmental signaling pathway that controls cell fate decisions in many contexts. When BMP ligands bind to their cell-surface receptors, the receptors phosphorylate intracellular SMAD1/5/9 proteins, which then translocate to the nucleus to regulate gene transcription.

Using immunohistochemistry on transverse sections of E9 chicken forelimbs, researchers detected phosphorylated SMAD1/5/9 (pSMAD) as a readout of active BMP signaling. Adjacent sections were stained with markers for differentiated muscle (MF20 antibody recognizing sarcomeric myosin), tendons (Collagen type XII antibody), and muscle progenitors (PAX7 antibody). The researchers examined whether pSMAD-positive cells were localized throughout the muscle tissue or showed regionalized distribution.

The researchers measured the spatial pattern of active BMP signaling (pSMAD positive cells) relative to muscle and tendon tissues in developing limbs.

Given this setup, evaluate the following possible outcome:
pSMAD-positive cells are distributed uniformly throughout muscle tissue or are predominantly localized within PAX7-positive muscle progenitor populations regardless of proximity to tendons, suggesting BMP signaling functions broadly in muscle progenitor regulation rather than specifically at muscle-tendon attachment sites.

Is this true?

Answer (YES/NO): NO